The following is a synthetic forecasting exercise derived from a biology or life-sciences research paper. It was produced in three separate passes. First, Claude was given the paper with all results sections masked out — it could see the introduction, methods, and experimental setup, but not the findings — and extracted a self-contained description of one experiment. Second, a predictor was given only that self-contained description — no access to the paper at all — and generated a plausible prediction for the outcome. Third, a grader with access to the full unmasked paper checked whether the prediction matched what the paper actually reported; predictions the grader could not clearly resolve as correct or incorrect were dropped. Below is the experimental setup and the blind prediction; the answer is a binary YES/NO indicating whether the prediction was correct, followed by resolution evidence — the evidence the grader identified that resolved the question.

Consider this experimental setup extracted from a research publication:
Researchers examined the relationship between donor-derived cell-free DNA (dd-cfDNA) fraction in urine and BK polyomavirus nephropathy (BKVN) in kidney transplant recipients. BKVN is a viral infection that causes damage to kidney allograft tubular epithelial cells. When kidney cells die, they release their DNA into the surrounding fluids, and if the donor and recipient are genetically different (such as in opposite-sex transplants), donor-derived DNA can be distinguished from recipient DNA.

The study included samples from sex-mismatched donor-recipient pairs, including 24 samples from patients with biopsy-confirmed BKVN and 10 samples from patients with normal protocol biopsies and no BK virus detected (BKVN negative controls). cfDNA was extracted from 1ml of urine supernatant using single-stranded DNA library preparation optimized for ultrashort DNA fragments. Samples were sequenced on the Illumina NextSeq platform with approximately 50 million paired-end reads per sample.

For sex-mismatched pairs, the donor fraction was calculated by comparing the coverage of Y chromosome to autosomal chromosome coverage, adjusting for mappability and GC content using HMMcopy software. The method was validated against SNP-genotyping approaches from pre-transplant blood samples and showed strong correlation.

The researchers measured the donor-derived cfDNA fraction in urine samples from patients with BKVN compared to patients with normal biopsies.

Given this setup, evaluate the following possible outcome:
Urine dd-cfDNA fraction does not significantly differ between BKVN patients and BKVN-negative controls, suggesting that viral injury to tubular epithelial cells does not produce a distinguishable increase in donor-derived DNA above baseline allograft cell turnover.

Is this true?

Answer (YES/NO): NO